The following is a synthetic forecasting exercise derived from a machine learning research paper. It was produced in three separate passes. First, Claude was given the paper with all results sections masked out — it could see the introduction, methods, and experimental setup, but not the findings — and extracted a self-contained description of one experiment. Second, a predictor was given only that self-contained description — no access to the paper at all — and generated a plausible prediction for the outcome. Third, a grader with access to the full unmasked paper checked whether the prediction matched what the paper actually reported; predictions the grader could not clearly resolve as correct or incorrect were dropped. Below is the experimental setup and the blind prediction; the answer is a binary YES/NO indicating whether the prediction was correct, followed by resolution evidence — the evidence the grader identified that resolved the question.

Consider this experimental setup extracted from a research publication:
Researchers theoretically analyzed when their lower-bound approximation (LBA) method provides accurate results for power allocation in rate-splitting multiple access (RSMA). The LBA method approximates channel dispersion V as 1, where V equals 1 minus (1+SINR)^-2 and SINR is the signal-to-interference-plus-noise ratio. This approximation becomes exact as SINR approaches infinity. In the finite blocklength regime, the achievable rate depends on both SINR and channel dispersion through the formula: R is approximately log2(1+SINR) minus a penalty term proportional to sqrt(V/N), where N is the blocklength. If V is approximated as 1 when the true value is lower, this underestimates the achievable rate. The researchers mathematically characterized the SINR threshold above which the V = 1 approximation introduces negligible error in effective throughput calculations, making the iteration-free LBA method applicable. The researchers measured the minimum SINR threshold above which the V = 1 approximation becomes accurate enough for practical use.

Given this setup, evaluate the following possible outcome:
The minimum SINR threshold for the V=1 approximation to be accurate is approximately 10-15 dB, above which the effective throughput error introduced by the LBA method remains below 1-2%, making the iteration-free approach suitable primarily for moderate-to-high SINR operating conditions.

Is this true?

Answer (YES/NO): NO